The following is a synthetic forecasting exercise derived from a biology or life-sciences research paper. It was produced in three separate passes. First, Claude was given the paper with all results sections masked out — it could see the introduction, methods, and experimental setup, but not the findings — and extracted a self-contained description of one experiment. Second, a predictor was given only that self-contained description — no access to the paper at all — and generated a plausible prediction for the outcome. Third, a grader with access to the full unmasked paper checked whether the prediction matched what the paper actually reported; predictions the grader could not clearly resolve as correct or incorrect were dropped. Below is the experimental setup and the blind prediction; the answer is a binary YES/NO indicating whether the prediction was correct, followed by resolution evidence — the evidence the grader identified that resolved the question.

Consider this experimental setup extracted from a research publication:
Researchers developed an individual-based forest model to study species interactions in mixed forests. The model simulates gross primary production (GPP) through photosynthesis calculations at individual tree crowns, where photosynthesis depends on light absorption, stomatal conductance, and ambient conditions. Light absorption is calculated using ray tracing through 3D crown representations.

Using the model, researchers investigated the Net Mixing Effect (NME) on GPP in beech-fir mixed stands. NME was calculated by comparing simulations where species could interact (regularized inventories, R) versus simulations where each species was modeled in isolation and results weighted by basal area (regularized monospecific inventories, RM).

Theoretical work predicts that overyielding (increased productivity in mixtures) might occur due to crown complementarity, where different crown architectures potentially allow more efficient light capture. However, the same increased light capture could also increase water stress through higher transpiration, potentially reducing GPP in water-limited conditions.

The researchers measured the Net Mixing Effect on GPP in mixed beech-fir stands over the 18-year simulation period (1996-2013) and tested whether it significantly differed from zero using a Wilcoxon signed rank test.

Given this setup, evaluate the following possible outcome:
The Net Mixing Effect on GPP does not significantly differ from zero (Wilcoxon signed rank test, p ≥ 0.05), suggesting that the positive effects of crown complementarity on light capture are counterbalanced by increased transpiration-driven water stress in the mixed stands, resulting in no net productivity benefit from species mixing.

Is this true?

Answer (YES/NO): NO